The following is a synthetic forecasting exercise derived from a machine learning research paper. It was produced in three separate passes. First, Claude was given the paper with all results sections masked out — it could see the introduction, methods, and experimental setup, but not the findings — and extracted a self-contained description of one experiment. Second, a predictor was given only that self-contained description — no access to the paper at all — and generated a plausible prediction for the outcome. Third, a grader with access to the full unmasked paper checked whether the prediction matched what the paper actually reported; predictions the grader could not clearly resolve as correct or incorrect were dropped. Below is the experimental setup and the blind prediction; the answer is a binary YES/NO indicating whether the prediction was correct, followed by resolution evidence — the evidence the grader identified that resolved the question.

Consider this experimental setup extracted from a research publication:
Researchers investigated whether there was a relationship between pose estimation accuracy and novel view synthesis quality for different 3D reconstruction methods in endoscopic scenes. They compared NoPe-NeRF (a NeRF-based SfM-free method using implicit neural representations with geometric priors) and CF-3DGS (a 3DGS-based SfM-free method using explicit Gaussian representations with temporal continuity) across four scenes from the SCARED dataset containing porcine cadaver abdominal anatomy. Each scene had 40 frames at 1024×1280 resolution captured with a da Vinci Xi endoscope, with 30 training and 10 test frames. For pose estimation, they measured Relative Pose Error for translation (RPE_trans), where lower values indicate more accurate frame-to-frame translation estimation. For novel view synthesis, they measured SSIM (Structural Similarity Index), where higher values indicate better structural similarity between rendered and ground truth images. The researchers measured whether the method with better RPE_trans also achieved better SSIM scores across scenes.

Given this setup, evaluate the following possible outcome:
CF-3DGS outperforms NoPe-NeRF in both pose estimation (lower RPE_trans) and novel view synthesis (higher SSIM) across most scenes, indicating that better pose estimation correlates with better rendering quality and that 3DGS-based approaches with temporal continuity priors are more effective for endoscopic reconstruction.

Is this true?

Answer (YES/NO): YES